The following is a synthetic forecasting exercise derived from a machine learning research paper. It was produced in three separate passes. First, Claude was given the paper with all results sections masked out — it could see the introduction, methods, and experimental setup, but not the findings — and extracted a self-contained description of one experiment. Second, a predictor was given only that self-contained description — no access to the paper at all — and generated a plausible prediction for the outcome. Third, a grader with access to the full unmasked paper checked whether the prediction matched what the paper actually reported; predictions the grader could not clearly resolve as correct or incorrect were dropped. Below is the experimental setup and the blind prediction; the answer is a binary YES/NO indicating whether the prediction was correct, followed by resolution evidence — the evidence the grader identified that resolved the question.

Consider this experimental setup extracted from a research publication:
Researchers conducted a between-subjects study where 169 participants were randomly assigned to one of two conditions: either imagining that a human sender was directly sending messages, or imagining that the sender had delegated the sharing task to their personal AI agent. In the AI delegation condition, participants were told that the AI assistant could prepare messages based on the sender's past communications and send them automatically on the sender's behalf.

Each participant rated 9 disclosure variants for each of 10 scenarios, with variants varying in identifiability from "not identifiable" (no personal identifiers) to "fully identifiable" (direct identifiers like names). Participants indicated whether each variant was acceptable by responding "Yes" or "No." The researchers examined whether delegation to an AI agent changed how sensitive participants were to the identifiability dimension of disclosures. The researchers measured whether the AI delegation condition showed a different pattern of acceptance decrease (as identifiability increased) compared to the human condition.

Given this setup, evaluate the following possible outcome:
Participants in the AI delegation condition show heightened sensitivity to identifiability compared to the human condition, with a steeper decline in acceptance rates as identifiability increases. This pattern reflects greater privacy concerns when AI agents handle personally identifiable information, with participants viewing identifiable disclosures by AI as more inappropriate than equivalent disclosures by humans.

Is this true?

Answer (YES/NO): YES